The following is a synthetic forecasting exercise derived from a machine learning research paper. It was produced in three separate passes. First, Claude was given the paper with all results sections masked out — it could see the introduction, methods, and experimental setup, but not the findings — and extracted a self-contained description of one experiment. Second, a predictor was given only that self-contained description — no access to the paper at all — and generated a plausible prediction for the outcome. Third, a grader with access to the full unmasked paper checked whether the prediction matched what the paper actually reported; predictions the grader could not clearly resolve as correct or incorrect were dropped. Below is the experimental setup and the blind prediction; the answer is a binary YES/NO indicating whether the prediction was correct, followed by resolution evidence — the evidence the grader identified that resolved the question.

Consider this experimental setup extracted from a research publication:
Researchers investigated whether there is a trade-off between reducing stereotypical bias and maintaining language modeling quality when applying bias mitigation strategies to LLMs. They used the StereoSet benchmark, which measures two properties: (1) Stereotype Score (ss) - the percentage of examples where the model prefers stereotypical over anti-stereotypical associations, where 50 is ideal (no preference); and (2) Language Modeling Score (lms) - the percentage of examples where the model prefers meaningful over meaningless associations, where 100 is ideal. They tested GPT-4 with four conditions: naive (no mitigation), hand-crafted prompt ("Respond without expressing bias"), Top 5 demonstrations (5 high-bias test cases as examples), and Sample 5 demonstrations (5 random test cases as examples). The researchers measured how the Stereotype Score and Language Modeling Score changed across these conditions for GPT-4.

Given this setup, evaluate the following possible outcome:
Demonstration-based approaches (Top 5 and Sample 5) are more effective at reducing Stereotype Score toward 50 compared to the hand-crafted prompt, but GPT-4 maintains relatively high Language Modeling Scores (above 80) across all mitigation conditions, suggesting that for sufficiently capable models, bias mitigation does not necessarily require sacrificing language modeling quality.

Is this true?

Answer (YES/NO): NO